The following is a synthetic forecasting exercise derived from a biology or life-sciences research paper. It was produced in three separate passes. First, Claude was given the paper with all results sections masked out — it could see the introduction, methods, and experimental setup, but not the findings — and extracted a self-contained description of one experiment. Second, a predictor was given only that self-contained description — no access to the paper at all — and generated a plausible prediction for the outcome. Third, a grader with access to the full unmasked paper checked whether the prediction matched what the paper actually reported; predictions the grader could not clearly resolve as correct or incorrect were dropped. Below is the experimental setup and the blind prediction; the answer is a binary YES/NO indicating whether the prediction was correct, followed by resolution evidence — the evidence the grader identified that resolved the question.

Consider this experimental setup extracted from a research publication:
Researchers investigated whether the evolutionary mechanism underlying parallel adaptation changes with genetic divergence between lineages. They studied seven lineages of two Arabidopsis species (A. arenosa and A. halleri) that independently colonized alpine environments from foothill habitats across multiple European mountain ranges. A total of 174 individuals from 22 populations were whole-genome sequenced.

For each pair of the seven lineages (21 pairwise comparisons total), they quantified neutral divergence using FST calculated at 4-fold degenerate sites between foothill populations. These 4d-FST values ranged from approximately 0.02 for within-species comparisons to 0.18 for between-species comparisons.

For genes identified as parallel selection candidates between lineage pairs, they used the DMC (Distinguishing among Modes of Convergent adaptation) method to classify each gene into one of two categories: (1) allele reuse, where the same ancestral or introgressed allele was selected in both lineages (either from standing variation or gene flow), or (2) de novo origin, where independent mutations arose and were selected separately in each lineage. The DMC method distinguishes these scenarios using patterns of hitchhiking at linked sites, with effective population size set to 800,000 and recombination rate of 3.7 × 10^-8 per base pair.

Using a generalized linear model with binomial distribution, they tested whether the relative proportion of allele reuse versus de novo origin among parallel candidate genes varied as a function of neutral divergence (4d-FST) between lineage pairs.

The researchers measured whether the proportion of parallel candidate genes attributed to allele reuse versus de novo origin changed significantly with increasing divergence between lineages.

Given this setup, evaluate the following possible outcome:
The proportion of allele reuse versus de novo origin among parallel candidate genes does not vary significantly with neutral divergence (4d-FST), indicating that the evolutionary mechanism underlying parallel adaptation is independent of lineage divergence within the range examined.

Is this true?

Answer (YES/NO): NO